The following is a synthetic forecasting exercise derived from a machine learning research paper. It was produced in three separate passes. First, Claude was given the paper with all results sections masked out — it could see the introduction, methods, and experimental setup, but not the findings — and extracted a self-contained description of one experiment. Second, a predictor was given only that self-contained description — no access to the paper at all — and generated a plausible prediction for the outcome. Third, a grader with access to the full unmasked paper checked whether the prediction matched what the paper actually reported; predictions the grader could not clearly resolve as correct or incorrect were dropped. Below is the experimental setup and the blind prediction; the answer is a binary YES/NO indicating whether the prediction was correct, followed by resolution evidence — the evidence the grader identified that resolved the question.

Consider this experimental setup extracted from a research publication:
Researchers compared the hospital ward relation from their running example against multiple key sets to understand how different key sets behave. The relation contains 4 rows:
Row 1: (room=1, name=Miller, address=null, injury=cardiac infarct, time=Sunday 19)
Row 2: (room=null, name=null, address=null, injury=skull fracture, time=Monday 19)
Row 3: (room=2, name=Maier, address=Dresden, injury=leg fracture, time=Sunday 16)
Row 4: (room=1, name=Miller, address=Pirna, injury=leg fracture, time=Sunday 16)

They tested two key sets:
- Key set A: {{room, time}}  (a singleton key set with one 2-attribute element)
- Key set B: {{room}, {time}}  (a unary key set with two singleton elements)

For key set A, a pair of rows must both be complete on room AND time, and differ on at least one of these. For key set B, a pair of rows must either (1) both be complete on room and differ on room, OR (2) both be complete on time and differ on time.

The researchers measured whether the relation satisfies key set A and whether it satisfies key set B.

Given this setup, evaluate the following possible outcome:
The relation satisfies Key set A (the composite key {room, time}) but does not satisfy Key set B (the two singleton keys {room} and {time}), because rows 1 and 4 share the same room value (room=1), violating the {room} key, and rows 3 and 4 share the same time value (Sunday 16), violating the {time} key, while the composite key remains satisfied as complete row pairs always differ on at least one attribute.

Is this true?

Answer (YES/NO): NO